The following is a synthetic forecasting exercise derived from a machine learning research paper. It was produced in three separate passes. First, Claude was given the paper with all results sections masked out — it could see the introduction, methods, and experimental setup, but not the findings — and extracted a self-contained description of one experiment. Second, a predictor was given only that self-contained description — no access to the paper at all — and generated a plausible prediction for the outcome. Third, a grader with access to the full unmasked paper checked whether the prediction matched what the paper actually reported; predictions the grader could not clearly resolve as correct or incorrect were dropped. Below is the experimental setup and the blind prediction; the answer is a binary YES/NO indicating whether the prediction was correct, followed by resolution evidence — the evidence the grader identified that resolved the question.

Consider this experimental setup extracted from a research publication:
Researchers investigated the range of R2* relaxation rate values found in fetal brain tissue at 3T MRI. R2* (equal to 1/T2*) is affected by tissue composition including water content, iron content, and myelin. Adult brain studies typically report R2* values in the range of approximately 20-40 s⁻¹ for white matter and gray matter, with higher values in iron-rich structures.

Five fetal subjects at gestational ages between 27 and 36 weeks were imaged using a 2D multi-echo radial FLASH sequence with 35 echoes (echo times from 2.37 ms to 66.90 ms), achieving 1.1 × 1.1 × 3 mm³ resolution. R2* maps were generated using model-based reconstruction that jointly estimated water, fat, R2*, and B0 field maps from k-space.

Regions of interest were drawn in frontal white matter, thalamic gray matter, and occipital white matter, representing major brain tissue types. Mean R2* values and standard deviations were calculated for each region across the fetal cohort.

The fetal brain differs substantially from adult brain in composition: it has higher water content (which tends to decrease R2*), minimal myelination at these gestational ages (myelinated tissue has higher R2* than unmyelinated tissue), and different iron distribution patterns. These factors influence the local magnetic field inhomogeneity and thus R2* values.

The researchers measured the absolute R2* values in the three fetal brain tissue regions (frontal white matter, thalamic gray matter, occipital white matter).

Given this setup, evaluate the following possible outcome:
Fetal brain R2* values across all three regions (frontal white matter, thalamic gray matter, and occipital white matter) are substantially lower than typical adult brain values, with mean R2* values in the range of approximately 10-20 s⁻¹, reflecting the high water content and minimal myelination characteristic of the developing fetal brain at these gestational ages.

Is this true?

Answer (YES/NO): NO